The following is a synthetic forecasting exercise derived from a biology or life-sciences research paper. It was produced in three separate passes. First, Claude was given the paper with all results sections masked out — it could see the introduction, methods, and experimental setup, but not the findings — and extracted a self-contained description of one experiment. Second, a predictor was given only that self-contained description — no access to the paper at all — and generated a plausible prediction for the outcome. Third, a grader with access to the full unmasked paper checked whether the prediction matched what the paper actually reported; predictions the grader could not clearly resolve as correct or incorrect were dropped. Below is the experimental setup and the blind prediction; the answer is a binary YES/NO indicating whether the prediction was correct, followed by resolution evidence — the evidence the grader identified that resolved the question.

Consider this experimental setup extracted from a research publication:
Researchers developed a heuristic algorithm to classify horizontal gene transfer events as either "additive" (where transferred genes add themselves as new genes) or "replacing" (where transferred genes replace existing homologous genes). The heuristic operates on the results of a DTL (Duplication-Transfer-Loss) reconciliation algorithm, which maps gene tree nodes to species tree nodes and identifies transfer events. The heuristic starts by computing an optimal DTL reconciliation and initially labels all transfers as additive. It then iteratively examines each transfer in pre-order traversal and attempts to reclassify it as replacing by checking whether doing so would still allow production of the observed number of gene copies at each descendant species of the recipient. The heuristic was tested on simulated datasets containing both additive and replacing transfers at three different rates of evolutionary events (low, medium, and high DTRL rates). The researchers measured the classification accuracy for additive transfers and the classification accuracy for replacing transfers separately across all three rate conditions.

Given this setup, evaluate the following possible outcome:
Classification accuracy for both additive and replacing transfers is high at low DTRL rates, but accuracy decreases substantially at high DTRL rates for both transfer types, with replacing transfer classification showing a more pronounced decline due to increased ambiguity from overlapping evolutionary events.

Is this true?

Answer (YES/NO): NO